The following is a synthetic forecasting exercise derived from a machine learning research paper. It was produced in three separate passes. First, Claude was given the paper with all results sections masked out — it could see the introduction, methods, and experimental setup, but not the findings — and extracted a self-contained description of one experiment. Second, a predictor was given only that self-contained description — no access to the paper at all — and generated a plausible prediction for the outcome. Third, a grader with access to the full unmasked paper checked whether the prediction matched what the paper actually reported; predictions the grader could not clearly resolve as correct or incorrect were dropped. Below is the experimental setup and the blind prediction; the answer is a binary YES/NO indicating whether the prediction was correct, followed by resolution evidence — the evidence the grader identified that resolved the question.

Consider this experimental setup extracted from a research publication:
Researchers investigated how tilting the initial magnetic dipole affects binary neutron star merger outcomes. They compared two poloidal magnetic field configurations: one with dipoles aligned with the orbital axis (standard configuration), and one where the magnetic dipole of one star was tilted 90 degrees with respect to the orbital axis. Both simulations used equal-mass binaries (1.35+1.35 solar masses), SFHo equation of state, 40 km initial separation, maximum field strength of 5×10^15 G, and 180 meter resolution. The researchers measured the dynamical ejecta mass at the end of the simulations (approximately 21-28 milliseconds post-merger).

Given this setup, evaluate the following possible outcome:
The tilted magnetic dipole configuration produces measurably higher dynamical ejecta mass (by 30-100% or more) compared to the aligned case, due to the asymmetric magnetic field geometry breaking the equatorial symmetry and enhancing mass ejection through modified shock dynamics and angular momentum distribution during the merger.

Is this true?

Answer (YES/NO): NO